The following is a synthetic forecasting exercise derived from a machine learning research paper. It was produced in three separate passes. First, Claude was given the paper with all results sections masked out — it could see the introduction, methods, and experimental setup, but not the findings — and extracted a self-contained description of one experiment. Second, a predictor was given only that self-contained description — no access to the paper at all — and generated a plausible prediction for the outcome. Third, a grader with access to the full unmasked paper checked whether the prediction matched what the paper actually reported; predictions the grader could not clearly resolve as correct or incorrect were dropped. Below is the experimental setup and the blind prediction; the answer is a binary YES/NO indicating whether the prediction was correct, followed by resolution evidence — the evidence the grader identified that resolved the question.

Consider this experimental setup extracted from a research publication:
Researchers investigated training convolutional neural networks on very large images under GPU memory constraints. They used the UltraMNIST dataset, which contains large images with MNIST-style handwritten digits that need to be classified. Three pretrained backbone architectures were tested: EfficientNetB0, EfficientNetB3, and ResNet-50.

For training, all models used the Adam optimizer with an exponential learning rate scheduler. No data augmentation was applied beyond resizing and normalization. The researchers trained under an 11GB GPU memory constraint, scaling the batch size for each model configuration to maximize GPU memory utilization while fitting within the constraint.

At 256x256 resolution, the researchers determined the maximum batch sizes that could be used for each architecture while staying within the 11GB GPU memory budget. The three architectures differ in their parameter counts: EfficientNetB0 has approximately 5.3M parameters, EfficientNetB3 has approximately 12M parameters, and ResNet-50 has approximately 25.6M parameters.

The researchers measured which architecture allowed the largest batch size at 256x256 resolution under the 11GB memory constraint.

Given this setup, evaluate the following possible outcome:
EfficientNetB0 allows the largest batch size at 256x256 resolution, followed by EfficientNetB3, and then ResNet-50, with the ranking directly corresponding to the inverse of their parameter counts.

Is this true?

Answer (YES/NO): NO